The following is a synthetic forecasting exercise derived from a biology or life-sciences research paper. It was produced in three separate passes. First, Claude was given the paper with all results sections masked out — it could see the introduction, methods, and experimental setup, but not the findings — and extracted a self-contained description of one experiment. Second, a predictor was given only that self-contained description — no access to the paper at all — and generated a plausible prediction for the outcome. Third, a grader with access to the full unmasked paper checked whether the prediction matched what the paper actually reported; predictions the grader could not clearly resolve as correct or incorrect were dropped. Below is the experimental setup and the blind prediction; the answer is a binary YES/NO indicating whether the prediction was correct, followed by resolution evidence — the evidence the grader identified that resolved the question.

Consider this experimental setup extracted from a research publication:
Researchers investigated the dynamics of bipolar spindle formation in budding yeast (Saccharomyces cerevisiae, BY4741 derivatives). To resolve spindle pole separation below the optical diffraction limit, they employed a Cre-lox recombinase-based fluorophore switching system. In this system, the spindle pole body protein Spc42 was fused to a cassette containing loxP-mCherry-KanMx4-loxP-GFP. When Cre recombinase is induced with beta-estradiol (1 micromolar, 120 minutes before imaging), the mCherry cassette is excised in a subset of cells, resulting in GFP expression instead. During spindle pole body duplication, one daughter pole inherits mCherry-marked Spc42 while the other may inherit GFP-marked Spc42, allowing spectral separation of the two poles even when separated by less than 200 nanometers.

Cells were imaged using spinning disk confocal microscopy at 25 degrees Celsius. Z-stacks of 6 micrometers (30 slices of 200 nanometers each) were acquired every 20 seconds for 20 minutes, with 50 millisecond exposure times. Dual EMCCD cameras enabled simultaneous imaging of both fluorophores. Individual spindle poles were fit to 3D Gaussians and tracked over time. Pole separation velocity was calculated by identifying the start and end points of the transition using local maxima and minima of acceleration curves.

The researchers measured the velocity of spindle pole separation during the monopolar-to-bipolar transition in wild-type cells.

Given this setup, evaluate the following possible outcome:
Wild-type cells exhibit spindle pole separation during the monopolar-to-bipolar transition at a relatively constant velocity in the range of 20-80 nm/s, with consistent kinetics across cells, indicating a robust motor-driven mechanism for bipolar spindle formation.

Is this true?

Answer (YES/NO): NO